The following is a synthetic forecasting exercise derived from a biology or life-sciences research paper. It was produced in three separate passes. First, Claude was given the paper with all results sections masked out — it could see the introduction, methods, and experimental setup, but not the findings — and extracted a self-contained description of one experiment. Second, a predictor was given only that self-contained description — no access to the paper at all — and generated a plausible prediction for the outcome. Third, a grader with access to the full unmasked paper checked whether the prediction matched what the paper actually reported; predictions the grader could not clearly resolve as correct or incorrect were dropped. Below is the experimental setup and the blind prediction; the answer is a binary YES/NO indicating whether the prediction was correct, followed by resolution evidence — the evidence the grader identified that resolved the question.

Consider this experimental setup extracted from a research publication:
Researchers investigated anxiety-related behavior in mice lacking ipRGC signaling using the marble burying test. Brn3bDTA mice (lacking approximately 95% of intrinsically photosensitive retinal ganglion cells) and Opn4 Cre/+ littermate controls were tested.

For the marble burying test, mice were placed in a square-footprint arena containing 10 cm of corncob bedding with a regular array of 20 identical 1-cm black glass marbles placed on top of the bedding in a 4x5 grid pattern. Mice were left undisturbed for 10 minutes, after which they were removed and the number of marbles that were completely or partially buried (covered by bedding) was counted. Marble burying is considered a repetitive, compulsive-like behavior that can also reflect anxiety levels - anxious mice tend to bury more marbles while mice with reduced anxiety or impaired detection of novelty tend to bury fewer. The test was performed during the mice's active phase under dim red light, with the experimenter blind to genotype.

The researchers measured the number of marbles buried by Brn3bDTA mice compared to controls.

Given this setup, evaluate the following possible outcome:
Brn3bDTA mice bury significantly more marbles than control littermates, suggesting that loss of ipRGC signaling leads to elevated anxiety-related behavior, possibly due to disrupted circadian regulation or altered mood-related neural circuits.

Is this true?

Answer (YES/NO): NO